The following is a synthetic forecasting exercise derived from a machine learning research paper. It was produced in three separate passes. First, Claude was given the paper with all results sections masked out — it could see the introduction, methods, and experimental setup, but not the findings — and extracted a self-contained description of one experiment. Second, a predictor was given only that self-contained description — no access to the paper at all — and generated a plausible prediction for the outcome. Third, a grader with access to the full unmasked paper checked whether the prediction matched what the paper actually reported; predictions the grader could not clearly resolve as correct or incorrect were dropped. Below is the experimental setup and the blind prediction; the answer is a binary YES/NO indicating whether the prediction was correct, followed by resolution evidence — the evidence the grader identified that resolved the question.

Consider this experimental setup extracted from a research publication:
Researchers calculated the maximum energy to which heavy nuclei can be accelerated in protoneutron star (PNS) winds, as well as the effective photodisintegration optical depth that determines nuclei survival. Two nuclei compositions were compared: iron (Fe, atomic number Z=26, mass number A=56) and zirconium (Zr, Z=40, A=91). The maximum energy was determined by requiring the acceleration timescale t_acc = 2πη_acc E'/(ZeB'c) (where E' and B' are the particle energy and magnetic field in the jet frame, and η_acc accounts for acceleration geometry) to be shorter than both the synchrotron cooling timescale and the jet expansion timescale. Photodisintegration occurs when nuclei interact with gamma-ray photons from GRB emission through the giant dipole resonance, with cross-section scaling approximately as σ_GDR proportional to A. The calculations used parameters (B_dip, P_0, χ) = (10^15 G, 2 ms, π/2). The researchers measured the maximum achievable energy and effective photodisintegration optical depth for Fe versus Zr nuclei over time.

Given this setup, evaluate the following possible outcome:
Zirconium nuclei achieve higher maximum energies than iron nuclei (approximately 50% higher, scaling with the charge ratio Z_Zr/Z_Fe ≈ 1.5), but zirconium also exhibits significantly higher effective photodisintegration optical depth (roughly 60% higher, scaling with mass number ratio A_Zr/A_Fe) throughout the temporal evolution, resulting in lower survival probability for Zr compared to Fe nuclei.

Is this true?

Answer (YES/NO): NO